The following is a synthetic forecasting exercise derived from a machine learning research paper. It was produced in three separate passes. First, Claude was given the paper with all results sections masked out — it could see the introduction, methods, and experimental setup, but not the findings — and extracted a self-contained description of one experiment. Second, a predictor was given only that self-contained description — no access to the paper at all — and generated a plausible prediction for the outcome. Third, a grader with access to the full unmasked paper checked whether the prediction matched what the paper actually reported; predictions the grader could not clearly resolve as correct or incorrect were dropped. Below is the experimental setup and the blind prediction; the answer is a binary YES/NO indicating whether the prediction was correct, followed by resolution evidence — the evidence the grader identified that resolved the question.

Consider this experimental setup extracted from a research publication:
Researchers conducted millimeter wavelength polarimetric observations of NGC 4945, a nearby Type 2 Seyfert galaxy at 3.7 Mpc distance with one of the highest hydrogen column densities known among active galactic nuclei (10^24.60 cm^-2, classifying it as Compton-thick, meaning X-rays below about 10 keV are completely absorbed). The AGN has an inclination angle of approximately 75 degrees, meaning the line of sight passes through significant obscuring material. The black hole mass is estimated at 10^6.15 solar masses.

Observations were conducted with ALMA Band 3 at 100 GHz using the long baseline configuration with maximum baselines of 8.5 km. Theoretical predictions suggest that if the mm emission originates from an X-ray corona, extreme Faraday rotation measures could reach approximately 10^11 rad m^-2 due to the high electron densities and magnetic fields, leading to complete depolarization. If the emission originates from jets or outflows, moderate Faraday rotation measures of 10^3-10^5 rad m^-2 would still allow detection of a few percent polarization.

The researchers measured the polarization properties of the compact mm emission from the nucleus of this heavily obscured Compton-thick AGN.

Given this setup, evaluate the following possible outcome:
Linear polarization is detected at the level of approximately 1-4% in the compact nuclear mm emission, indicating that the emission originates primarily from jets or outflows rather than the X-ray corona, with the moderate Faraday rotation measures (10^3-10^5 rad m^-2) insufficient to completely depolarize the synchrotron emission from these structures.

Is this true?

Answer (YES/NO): NO